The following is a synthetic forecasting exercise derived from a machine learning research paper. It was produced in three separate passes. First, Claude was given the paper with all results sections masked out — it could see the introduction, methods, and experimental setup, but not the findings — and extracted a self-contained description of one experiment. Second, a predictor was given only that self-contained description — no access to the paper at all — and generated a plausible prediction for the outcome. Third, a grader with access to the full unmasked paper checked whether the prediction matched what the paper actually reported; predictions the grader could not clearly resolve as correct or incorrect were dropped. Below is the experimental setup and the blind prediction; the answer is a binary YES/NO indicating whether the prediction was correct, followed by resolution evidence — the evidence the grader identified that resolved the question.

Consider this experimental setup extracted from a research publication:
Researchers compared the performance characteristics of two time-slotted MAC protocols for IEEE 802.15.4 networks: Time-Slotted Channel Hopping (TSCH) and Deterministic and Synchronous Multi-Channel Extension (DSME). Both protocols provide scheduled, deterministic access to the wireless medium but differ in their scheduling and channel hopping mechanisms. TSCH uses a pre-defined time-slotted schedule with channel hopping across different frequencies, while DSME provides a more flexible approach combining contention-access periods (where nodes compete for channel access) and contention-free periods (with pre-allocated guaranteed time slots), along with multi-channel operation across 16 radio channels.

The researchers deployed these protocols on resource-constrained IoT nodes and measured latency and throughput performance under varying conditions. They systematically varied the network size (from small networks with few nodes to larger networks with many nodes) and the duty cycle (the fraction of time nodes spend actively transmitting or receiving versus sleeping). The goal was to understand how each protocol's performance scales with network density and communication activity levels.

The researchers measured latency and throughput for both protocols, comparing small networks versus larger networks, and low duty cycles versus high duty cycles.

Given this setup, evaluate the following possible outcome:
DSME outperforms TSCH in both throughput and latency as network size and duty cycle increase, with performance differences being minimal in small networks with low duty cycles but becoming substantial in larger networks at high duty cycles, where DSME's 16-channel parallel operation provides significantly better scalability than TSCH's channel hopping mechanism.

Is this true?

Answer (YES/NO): NO